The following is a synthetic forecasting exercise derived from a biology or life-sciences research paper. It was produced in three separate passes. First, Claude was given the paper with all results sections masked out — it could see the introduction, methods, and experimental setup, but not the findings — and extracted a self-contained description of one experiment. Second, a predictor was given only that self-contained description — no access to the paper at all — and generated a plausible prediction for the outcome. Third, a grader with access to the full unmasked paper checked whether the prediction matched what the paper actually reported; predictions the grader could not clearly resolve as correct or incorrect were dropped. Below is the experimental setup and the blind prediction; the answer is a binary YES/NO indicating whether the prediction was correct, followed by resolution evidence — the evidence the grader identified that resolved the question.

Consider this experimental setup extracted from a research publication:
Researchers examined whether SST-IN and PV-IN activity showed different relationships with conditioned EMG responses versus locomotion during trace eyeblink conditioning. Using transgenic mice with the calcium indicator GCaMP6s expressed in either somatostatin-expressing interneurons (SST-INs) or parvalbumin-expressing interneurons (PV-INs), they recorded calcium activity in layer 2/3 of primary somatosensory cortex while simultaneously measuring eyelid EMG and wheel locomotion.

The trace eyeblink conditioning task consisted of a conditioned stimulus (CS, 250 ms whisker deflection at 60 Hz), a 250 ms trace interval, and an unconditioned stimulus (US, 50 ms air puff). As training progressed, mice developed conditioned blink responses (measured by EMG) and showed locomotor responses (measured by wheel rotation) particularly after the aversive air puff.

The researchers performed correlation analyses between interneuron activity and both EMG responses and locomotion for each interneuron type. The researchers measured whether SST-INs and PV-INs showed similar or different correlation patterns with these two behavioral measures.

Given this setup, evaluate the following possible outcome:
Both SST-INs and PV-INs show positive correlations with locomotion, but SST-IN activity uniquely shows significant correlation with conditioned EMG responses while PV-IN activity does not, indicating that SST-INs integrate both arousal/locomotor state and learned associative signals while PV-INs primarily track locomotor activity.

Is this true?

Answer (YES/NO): NO